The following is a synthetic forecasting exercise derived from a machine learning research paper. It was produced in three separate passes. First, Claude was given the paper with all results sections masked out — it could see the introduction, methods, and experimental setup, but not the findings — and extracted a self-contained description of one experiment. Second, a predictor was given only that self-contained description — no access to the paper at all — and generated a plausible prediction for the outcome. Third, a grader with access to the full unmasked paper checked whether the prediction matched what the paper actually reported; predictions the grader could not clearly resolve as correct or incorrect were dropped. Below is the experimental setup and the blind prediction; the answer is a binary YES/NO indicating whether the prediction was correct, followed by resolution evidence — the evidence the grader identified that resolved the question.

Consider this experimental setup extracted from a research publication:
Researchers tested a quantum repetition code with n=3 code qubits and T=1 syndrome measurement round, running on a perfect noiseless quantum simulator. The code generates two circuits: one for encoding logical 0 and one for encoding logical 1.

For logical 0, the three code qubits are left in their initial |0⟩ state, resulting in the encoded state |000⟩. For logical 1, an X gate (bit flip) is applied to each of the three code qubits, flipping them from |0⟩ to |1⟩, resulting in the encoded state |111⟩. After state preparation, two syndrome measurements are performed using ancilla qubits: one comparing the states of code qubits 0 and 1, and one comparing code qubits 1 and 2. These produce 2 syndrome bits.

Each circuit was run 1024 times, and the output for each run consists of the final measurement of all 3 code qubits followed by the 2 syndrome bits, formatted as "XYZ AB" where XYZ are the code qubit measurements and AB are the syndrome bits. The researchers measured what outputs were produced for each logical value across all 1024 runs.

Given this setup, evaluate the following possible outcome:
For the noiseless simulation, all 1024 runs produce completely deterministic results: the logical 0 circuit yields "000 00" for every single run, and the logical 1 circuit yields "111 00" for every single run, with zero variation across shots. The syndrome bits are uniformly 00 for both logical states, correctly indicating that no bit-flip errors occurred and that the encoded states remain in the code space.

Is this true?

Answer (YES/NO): YES